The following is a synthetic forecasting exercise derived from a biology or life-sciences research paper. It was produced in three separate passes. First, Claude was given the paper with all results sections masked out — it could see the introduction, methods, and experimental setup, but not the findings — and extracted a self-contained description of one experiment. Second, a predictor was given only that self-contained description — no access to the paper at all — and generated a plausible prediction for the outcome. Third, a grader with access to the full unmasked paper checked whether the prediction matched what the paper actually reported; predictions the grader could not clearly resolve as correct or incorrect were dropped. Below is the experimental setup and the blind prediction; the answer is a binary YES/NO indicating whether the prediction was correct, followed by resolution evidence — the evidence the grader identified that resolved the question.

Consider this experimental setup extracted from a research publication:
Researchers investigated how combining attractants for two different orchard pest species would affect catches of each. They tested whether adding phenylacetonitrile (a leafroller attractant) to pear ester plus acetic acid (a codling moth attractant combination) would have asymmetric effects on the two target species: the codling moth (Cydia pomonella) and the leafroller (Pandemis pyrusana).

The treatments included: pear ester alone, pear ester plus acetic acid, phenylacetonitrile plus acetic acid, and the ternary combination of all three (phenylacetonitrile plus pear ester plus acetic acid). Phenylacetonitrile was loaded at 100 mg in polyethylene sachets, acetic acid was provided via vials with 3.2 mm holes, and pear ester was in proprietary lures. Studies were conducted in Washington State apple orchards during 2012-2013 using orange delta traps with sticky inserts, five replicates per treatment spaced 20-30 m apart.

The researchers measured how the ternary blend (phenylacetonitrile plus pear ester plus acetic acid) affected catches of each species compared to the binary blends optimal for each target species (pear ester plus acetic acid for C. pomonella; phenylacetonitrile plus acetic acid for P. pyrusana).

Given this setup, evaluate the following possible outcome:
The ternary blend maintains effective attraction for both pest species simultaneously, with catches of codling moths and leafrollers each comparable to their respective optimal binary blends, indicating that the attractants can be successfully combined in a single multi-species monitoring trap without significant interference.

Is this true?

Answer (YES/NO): NO